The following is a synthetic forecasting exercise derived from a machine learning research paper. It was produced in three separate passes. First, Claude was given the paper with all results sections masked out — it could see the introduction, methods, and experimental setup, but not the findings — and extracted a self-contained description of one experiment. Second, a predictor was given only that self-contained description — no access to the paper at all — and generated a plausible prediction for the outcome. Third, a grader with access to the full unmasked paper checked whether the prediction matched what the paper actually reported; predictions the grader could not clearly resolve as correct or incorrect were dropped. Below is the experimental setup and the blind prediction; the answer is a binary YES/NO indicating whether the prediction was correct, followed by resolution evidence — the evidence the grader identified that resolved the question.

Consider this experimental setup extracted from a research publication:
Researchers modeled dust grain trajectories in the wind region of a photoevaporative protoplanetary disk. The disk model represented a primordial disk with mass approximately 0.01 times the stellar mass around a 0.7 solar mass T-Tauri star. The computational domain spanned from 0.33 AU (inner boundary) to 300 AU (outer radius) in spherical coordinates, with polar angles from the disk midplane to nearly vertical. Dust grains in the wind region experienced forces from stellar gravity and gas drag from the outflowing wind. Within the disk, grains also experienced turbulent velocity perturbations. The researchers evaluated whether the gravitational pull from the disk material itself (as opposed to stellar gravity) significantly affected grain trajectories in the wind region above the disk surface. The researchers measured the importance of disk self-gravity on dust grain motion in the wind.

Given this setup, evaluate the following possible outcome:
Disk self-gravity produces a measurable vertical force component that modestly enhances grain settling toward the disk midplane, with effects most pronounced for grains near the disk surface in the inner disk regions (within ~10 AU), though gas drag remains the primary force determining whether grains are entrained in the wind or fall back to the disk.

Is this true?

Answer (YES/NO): NO